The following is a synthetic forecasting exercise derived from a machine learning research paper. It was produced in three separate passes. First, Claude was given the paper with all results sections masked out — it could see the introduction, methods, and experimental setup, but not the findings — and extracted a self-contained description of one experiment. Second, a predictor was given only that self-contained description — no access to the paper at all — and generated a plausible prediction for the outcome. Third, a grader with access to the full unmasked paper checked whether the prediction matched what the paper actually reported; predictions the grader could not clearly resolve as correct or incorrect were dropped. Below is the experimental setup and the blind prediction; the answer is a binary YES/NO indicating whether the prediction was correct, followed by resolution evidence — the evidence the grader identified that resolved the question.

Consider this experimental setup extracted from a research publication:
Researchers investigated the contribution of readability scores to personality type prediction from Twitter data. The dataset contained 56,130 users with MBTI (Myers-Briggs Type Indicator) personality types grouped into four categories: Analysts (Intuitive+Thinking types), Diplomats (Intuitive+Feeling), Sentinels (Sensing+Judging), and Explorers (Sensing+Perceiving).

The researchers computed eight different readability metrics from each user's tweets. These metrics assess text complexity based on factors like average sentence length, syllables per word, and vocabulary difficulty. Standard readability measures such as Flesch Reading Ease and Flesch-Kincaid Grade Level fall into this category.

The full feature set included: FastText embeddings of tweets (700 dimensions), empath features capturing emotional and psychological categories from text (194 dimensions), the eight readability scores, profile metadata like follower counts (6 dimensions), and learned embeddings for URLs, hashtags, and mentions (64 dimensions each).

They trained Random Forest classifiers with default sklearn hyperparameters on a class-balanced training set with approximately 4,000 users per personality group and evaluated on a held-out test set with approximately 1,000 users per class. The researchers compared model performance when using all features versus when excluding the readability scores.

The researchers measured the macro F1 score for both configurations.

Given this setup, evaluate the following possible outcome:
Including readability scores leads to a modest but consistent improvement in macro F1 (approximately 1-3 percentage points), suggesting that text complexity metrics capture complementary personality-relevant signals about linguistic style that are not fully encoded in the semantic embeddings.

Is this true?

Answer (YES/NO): NO